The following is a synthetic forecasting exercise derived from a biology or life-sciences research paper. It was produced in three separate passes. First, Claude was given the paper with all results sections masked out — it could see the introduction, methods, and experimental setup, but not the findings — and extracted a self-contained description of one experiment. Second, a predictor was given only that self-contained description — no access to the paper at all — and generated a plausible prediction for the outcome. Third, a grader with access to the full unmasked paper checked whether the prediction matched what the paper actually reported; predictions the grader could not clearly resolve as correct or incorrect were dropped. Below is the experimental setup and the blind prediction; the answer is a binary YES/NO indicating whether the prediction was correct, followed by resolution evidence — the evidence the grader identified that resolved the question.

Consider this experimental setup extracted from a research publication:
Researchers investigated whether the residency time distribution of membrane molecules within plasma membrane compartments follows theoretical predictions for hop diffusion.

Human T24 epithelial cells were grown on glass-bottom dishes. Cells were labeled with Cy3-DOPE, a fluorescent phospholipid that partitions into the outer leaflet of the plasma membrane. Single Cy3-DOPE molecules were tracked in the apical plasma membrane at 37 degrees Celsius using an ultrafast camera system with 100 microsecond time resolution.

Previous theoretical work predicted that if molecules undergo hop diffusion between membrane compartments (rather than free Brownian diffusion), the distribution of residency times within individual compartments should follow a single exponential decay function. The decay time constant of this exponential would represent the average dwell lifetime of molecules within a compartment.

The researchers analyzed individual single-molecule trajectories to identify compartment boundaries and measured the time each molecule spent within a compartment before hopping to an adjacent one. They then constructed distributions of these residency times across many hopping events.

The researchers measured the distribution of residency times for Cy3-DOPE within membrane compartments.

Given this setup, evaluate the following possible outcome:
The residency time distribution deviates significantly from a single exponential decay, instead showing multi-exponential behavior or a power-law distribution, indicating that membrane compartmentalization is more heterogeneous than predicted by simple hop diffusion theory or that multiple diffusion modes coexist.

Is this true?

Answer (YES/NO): NO